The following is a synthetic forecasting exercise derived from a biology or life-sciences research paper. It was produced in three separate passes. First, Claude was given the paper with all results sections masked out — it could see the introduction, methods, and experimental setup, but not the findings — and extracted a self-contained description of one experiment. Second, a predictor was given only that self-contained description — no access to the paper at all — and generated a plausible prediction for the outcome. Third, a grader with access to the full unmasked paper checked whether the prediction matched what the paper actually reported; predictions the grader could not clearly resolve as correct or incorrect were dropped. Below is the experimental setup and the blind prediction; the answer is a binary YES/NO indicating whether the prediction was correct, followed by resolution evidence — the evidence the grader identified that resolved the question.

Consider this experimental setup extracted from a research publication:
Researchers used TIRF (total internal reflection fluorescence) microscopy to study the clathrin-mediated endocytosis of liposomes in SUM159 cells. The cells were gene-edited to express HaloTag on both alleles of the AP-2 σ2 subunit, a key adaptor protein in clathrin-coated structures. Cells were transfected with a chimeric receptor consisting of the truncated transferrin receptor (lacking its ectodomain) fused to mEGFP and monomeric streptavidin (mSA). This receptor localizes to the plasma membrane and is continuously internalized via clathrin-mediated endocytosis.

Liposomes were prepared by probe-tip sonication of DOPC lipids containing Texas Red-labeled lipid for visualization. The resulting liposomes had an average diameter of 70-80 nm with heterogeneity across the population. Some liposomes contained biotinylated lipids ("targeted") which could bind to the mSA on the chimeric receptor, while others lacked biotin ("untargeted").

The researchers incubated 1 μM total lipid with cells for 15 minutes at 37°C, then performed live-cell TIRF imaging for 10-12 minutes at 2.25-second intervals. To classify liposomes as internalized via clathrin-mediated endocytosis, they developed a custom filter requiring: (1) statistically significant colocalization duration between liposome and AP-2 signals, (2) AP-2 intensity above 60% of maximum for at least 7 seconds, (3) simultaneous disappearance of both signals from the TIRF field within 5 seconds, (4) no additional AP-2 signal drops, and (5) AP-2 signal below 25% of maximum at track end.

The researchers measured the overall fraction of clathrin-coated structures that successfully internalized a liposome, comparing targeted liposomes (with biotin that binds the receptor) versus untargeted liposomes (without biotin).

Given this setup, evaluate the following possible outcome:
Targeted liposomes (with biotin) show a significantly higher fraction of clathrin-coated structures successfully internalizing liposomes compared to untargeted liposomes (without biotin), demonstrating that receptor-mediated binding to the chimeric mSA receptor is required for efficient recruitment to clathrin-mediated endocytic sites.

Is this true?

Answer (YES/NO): NO